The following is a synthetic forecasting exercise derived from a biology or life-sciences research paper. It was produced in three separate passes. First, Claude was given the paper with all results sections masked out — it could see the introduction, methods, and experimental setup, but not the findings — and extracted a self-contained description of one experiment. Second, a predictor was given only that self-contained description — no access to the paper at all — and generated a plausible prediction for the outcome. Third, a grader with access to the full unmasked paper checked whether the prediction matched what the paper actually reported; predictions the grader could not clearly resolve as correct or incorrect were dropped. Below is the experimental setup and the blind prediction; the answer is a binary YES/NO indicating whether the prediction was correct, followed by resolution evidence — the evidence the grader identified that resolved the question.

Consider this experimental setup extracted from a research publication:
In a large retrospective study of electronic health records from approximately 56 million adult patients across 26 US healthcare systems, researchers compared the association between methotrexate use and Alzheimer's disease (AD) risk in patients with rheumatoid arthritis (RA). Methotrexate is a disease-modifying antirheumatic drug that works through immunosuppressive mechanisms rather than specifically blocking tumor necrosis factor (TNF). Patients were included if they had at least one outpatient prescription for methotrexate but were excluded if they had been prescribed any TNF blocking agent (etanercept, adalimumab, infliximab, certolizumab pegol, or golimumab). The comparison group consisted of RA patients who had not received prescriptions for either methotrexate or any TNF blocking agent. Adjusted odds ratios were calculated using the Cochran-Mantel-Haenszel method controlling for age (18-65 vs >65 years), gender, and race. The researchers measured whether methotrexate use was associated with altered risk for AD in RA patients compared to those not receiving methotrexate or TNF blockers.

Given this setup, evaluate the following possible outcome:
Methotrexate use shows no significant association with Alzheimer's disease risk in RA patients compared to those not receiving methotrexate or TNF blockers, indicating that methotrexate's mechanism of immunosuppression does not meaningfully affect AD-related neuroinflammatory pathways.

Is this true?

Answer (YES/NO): NO